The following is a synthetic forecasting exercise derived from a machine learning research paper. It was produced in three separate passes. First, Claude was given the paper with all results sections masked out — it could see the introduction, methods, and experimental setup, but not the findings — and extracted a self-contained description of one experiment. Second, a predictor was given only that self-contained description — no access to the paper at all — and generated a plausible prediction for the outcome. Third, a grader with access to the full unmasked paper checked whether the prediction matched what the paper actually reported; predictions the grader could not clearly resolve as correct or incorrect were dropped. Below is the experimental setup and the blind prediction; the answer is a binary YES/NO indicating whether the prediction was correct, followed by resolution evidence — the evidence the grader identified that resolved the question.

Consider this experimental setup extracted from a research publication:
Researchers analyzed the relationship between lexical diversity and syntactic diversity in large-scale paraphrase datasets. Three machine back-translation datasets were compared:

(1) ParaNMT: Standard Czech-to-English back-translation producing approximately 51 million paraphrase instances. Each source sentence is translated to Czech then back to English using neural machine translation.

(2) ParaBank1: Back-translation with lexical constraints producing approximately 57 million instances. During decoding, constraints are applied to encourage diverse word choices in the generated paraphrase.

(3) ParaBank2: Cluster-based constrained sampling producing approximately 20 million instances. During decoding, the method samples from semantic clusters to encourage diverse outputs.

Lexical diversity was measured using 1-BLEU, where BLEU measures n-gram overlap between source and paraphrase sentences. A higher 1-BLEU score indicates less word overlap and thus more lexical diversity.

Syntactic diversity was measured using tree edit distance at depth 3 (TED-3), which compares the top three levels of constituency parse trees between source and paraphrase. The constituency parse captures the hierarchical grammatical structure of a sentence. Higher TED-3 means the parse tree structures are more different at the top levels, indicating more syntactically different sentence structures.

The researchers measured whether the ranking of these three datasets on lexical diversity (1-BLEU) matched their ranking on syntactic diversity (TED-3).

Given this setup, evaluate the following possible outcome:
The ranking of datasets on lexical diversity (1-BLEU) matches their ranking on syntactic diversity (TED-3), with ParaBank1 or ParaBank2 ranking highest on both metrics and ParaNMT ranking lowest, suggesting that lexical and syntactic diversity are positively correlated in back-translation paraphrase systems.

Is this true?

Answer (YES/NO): YES